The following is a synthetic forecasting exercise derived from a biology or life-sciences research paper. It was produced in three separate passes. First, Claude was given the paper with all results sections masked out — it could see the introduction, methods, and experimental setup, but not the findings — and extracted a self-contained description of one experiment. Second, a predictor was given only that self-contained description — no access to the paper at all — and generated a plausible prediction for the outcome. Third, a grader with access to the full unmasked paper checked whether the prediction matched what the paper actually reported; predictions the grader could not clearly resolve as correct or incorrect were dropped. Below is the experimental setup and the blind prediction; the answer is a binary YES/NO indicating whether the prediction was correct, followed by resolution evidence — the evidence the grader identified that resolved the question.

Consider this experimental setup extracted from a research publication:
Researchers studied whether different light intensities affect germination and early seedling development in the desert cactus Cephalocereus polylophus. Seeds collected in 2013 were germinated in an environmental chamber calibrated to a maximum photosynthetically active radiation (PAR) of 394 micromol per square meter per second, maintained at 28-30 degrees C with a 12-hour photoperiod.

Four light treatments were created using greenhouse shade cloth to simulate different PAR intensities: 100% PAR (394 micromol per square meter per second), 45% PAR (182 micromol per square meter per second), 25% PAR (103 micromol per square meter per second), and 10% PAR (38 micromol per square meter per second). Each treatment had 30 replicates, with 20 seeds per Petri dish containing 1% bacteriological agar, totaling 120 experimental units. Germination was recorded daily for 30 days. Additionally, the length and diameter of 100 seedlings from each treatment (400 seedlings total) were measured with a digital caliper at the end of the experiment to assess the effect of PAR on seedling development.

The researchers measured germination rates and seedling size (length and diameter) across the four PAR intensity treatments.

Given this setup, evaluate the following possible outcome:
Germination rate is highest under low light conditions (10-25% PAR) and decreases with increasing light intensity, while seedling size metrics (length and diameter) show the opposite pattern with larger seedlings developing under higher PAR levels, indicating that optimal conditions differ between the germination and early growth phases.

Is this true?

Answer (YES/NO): NO